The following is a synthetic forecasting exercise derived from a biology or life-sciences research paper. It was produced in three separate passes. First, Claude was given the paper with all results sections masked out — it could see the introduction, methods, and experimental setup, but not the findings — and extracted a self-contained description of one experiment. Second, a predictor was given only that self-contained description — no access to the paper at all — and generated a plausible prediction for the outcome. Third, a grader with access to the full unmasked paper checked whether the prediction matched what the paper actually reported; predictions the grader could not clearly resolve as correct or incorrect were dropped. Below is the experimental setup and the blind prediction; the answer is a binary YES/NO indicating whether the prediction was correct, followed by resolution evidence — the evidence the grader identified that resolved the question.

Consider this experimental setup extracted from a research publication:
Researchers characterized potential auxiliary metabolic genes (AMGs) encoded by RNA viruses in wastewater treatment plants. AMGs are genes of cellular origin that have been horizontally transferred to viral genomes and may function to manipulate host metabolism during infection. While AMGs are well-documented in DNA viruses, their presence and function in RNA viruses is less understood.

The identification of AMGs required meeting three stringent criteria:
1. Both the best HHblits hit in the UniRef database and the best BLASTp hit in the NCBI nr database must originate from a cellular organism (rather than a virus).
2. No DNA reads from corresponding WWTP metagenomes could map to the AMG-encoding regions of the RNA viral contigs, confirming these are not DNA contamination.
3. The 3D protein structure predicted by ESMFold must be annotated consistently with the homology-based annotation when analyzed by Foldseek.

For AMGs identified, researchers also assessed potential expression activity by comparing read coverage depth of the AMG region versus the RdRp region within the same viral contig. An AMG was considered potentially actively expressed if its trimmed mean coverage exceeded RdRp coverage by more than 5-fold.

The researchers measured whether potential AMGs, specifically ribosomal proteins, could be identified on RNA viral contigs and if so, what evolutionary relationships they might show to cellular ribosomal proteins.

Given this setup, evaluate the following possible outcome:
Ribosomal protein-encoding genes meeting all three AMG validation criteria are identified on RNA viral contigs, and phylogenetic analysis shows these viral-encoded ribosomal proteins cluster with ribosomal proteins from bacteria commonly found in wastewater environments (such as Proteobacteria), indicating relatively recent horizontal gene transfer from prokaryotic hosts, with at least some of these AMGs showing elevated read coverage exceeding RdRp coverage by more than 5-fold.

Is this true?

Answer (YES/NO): NO